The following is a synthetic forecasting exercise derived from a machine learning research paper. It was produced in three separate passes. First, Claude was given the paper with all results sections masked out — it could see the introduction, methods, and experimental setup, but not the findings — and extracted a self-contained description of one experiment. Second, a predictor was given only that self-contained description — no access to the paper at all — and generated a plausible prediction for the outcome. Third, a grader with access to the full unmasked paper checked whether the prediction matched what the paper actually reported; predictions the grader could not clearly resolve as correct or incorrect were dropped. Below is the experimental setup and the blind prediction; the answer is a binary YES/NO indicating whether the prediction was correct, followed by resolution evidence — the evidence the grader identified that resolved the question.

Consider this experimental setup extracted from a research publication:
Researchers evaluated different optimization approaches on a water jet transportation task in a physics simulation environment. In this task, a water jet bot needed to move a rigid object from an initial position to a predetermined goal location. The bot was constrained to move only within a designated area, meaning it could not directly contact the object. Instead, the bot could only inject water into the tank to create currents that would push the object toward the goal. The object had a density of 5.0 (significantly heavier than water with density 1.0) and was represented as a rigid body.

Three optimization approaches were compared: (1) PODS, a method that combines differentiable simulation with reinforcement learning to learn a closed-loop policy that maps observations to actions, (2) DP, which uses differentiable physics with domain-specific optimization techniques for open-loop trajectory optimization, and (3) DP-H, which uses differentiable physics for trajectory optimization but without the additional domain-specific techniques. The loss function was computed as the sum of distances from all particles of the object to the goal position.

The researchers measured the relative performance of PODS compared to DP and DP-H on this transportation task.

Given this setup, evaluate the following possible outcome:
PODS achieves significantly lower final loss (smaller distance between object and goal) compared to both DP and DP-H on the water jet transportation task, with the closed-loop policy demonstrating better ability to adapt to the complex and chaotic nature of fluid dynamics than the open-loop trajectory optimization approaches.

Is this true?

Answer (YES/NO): NO